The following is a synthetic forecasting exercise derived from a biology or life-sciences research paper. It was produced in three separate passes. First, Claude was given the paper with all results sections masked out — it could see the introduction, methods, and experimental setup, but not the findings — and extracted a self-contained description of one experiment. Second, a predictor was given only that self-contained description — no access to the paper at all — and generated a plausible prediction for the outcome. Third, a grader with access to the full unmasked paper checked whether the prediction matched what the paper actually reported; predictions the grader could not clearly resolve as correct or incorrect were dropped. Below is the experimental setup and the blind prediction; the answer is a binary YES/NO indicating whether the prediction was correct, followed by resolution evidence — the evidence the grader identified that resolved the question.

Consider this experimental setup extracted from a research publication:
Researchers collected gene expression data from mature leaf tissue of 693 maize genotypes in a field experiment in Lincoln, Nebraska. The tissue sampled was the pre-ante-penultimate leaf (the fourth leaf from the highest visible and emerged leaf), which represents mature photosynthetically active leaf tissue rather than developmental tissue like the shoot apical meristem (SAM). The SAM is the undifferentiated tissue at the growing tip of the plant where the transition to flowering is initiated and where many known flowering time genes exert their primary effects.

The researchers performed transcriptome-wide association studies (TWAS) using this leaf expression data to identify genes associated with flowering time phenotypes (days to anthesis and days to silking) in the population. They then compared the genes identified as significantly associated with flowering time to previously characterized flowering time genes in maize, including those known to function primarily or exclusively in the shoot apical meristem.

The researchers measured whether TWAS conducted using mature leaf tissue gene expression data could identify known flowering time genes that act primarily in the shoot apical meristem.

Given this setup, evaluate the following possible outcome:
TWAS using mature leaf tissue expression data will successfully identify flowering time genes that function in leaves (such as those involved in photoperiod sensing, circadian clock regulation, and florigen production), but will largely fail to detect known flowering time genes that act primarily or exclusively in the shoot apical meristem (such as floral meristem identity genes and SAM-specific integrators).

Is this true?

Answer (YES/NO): NO